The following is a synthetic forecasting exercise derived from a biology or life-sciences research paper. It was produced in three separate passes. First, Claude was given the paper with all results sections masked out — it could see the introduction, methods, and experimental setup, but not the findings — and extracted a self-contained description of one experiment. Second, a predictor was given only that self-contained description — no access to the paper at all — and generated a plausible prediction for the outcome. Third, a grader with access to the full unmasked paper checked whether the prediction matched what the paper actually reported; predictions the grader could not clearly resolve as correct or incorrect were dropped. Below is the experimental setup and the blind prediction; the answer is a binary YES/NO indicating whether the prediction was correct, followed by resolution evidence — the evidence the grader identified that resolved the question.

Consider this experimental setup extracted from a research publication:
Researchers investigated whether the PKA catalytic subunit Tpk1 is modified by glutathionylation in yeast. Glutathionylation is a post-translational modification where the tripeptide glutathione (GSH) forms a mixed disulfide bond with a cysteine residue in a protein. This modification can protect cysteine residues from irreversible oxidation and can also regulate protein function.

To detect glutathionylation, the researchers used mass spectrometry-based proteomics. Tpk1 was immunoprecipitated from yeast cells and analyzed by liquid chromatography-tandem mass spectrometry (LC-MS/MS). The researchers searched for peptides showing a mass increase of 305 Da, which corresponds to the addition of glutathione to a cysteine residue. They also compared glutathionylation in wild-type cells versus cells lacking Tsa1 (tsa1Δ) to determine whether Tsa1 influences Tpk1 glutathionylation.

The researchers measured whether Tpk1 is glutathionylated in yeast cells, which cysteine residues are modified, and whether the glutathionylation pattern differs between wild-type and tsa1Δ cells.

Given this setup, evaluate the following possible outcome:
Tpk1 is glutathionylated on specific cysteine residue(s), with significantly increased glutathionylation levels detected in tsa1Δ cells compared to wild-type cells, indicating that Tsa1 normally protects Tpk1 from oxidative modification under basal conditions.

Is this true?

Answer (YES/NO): YES